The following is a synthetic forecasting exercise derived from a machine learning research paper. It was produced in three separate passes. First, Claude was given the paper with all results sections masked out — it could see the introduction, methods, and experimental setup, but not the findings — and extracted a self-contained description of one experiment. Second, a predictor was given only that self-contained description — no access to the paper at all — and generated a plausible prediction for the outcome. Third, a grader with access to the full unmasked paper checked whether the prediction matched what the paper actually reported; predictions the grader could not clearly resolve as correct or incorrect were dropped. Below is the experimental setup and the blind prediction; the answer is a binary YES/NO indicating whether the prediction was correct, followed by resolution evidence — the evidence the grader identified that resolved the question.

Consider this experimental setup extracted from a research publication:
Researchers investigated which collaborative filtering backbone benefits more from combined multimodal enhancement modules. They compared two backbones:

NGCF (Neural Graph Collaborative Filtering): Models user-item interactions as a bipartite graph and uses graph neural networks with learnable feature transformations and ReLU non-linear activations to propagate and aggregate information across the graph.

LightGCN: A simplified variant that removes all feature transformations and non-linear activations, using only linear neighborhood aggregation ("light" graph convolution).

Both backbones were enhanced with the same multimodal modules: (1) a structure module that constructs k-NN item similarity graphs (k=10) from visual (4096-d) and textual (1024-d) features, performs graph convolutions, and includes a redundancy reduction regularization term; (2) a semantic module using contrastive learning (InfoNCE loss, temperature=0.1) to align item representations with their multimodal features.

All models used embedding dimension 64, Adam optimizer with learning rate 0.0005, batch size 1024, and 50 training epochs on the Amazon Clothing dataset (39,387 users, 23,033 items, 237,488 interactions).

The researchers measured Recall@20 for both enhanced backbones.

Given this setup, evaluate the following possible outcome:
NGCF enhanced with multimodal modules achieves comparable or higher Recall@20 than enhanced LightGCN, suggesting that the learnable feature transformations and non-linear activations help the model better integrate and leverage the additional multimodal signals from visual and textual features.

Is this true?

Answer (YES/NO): NO